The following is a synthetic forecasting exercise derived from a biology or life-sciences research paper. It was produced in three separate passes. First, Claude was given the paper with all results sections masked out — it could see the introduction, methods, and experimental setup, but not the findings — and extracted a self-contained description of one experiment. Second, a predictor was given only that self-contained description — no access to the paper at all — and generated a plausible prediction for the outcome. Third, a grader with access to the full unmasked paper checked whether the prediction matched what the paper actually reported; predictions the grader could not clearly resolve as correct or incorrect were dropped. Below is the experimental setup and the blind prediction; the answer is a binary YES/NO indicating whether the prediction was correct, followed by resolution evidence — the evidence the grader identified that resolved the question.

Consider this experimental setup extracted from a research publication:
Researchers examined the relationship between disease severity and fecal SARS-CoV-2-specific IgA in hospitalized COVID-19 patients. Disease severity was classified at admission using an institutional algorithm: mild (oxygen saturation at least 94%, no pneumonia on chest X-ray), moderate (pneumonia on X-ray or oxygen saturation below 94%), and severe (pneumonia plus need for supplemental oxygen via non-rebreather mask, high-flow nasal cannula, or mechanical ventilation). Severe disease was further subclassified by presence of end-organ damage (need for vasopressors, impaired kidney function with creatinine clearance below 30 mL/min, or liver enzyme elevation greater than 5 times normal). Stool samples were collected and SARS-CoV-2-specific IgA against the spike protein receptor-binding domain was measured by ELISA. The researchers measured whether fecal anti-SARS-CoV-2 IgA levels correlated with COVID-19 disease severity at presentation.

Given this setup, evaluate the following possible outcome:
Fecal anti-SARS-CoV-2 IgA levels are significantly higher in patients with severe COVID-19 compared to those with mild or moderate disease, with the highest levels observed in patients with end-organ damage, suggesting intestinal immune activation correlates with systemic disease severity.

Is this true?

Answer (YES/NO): NO